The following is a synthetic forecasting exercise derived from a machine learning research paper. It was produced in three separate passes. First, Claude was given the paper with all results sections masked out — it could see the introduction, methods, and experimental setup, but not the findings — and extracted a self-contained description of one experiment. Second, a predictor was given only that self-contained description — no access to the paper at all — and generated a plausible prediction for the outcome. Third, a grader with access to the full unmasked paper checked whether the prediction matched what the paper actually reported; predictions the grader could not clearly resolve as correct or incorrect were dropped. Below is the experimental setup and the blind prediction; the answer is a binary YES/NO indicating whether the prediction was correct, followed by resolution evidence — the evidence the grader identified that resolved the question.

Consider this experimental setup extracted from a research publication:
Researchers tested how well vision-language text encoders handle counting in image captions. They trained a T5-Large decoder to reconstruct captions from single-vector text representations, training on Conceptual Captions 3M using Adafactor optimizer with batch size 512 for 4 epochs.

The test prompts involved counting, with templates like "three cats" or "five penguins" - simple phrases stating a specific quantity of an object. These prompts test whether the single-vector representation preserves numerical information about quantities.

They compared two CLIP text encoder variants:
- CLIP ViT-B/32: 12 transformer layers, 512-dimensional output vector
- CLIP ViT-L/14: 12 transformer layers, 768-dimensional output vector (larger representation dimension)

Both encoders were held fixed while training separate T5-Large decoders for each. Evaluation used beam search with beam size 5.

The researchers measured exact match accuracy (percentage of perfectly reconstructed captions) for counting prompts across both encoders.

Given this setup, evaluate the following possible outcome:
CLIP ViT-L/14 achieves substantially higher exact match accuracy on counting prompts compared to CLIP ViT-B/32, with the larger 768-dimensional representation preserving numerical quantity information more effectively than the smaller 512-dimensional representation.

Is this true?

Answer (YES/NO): NO